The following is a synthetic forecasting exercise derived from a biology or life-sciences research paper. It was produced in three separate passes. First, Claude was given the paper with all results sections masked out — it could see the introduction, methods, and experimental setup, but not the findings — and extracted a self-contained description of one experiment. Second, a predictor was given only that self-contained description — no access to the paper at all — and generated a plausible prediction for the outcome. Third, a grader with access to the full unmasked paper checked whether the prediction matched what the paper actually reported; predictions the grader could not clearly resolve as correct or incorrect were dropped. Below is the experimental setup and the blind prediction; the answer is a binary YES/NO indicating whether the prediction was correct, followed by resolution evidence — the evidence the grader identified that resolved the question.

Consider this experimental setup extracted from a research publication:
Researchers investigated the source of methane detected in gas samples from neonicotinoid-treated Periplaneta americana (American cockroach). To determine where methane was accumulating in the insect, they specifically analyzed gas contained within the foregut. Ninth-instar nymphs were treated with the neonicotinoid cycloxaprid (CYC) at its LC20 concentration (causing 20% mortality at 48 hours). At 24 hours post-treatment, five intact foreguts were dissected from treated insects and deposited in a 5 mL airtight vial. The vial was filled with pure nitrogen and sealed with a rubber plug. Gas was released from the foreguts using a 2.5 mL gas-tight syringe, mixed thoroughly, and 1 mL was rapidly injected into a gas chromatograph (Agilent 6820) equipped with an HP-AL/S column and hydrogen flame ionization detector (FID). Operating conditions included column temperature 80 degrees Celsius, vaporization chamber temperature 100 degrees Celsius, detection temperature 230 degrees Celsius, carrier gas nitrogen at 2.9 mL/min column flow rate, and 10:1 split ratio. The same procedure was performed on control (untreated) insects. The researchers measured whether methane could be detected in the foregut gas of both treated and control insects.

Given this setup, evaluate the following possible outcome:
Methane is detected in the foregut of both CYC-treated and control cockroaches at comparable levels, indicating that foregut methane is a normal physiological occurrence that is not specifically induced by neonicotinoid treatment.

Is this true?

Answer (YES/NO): NO